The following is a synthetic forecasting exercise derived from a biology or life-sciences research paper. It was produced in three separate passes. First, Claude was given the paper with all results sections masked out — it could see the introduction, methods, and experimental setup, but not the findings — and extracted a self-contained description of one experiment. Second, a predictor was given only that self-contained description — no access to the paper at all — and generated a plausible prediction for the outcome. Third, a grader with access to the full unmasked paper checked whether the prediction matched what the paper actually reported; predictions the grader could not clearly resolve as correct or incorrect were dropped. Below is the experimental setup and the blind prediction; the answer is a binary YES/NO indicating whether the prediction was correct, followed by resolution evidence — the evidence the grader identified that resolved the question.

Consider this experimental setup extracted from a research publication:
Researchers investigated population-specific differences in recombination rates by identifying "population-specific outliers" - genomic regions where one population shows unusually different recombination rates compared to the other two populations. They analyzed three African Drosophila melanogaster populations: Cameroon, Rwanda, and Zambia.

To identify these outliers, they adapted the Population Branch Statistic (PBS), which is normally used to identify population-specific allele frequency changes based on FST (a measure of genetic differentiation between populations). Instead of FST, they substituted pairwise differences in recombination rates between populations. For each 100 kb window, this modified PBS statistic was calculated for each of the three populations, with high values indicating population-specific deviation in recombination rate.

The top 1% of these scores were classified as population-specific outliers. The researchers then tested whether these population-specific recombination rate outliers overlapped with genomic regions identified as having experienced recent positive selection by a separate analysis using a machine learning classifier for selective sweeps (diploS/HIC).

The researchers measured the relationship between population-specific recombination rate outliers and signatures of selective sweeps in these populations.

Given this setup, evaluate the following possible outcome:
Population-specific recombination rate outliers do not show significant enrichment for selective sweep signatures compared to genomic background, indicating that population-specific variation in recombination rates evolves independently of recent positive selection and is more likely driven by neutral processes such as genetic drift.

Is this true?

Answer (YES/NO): NO